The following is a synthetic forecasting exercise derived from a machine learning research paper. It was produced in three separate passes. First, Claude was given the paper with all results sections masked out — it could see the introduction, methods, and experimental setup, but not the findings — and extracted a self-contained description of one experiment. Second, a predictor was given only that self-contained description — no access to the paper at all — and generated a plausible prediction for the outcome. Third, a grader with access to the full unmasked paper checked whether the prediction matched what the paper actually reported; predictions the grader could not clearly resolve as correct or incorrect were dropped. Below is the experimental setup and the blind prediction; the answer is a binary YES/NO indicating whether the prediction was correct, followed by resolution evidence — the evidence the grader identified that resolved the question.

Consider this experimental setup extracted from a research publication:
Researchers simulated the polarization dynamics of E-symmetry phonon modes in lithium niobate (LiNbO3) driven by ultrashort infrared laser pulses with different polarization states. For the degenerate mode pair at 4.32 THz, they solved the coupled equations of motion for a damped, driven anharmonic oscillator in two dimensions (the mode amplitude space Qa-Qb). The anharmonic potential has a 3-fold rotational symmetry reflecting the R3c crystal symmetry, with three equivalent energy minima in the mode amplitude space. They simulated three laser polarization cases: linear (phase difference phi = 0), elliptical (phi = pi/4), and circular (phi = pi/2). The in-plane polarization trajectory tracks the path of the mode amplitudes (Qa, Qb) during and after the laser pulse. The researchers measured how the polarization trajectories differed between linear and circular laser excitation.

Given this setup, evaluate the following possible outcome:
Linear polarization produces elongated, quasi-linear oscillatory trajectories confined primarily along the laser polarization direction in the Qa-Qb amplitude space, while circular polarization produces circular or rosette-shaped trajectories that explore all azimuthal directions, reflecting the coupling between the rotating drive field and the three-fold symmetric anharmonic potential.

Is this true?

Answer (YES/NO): YES